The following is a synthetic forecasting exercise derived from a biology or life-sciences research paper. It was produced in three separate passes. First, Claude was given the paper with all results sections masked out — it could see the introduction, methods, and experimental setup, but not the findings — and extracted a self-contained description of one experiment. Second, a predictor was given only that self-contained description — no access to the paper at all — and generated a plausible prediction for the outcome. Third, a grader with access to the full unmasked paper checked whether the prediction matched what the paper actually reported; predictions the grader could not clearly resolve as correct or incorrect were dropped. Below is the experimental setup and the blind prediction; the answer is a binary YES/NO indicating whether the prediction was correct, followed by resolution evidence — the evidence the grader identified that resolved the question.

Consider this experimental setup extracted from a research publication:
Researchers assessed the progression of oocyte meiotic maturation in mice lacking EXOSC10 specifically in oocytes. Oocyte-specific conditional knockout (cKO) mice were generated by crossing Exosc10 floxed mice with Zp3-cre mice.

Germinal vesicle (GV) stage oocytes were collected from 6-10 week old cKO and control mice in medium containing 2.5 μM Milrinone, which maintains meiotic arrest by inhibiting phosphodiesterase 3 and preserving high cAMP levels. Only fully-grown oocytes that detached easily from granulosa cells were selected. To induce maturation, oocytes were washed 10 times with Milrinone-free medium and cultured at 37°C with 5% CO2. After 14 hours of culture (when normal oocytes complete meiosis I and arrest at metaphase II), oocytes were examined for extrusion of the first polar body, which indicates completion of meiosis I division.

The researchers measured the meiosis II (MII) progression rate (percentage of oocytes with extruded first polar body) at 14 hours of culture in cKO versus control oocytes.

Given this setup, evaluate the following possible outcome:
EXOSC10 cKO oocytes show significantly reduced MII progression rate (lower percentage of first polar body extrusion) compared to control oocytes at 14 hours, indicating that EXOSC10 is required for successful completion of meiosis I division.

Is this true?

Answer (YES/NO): YES